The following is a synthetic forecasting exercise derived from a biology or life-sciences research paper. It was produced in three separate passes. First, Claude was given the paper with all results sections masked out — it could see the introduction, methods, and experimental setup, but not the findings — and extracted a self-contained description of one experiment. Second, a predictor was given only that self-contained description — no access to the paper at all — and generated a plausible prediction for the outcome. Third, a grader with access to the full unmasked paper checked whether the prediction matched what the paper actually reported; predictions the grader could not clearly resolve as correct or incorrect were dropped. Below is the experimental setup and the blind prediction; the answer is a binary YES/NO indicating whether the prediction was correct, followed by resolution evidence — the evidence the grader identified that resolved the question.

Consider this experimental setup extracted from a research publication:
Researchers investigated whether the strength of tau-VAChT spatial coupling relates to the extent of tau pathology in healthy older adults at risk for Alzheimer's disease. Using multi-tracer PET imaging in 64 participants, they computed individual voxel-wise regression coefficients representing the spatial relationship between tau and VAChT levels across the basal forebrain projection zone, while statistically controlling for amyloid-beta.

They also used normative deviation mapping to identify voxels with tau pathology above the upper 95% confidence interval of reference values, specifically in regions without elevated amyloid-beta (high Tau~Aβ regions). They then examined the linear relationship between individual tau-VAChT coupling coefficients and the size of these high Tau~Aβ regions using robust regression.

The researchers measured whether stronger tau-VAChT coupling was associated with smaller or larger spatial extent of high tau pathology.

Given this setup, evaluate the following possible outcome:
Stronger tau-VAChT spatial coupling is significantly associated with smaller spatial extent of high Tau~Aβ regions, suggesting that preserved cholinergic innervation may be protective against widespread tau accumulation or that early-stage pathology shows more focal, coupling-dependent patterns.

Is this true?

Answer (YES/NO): YES